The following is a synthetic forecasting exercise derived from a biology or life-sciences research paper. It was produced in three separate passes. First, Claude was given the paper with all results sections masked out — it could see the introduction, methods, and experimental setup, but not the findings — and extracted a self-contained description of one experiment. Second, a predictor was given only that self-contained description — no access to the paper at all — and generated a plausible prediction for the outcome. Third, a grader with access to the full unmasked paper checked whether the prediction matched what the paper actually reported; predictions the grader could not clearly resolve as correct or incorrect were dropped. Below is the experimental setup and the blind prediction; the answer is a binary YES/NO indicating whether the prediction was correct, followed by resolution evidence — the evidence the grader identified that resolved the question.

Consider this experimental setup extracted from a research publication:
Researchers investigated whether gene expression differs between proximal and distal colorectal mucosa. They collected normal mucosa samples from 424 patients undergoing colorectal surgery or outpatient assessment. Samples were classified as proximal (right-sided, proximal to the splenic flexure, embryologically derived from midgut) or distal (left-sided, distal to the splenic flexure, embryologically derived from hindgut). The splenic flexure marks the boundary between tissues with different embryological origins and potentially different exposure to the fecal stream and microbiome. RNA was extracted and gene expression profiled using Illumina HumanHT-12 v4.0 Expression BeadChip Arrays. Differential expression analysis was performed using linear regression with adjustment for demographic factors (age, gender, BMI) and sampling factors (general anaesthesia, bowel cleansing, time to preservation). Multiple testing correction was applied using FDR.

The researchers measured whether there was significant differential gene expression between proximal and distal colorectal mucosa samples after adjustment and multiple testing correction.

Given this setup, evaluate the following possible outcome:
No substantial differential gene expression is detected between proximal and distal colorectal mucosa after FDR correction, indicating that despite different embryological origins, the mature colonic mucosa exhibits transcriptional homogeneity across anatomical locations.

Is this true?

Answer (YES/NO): NO